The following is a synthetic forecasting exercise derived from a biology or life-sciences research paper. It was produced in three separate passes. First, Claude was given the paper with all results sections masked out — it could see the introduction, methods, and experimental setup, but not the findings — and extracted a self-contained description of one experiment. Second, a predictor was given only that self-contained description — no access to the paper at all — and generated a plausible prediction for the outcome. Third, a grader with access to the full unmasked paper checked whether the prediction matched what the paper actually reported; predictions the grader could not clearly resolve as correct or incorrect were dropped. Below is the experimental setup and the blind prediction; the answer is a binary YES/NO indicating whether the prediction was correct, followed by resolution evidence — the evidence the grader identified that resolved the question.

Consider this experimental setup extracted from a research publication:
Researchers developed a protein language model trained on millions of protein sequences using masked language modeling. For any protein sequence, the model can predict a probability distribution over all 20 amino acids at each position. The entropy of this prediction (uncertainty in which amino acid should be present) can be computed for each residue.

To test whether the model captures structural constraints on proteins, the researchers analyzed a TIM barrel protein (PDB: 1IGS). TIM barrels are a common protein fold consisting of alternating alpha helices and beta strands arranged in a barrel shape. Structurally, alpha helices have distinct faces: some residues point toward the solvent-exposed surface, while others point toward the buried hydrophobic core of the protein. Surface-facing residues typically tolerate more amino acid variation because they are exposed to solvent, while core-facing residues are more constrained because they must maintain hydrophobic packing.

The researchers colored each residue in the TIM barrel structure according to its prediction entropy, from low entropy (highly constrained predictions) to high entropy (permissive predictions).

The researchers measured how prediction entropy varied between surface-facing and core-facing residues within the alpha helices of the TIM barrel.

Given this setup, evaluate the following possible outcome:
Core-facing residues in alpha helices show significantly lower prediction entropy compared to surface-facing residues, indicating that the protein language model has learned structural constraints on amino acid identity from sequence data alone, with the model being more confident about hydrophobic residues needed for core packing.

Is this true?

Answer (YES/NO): YES